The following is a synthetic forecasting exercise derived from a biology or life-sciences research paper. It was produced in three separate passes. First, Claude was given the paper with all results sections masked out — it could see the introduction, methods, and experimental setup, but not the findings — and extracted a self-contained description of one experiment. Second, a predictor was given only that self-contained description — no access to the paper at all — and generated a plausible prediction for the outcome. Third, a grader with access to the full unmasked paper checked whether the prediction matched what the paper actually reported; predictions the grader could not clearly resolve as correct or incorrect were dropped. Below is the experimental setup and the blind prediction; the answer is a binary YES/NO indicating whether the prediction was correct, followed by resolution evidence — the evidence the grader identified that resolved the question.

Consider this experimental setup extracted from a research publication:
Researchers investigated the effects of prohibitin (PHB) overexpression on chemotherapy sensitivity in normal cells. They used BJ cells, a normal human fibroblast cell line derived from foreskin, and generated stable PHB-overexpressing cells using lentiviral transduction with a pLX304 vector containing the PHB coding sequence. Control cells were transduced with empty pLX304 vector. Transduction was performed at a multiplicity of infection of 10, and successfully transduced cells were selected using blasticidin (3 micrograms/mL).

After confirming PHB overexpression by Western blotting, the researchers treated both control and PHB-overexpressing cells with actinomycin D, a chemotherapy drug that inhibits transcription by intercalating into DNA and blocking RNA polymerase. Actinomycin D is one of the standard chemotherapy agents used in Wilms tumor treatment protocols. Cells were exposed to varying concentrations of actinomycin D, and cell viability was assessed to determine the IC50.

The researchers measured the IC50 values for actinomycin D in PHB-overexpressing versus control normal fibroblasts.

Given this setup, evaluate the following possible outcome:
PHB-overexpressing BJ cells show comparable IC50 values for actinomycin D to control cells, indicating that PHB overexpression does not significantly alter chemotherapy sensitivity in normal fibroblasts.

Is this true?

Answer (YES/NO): NO